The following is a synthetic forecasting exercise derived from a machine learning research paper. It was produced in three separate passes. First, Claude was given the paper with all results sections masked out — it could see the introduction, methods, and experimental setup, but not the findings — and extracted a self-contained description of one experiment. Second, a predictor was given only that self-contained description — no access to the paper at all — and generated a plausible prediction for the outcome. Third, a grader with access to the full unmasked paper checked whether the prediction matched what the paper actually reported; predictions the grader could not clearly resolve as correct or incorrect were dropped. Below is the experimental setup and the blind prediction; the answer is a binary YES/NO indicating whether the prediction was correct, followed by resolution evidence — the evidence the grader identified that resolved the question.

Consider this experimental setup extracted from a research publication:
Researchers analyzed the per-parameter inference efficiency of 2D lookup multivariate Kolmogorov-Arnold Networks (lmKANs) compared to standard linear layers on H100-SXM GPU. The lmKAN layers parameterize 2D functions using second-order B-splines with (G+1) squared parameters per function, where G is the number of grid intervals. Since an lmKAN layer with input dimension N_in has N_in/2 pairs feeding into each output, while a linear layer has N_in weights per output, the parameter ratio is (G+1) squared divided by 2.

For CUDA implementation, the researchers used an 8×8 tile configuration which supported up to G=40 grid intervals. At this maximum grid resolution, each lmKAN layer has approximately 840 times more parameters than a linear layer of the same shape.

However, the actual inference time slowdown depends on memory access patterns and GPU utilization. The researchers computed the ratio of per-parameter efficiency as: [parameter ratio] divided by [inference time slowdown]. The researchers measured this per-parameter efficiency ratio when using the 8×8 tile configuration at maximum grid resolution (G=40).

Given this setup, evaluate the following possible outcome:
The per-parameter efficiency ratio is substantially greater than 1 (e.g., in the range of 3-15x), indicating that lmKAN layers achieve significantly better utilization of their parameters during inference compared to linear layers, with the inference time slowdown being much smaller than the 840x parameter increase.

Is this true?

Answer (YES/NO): NO